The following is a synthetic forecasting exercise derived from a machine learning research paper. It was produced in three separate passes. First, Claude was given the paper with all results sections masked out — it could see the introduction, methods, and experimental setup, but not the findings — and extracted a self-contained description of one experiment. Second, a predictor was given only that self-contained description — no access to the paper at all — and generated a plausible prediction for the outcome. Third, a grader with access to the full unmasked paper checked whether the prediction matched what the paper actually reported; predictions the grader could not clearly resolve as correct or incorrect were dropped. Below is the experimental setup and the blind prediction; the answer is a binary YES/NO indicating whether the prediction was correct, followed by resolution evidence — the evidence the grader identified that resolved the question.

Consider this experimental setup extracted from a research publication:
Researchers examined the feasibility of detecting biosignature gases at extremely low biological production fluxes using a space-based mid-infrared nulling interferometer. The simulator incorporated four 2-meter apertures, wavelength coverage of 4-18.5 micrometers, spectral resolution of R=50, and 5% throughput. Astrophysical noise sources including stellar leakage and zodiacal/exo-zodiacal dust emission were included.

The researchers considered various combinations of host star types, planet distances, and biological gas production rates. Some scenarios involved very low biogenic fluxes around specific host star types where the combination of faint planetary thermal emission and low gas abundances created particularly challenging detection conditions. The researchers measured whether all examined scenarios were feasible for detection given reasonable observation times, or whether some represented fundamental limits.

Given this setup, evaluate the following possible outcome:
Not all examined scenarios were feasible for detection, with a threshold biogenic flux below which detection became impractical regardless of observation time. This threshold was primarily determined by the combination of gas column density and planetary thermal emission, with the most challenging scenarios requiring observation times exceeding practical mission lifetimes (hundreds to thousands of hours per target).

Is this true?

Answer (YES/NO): NO